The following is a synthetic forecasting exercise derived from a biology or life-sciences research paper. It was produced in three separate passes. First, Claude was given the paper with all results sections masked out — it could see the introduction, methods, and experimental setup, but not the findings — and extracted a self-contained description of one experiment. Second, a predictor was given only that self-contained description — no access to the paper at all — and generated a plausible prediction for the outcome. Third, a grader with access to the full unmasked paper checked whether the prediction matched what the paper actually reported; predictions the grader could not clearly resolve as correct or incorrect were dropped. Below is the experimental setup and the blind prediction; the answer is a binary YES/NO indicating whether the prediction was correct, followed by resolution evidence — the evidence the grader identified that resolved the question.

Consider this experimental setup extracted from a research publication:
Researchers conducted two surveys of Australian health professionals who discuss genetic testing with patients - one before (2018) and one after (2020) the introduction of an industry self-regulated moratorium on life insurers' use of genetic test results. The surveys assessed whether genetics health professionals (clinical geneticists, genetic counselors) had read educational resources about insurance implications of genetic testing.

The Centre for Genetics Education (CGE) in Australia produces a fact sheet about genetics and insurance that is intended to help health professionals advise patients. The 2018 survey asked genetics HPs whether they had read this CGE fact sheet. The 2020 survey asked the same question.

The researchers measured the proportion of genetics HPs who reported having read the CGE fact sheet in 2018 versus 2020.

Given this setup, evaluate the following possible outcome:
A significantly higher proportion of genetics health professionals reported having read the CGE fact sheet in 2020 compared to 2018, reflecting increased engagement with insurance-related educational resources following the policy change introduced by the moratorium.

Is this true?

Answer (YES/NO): NO